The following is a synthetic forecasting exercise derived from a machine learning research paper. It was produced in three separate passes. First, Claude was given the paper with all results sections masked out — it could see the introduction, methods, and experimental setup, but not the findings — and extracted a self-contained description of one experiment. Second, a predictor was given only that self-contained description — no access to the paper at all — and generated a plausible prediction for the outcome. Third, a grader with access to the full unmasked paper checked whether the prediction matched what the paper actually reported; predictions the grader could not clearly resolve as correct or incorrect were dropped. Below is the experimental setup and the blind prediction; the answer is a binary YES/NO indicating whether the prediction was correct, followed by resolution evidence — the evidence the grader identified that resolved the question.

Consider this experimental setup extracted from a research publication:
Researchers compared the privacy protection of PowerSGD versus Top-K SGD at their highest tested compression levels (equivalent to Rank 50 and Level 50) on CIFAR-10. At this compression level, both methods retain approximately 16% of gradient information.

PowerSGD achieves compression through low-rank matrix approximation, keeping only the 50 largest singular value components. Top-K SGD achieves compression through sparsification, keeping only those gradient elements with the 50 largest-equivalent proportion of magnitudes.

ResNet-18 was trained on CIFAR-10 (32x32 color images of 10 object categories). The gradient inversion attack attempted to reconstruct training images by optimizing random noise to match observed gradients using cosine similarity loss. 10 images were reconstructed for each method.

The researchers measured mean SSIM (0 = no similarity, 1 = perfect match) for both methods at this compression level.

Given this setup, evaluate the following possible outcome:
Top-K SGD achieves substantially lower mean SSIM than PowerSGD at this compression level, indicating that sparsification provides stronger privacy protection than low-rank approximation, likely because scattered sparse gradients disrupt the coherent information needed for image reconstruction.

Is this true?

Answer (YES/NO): YES